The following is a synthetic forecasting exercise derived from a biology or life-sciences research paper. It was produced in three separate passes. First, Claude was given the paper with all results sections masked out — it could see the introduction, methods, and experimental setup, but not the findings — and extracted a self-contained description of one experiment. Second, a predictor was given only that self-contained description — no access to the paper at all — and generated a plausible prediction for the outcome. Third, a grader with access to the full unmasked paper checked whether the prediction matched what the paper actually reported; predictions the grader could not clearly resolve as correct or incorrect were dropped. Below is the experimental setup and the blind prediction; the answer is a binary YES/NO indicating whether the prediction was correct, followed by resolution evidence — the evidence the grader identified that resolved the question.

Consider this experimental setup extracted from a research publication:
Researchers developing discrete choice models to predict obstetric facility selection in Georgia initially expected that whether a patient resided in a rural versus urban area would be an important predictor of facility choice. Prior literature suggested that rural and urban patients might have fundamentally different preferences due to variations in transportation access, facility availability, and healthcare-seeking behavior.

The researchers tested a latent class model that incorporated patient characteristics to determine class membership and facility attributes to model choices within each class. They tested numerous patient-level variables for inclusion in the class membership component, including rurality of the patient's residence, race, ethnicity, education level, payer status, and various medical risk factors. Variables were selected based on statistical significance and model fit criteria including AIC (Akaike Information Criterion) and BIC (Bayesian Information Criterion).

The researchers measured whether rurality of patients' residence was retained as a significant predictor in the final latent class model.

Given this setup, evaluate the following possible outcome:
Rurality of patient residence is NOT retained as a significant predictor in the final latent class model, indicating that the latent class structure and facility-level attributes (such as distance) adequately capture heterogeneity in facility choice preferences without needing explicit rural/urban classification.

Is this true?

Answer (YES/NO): YES